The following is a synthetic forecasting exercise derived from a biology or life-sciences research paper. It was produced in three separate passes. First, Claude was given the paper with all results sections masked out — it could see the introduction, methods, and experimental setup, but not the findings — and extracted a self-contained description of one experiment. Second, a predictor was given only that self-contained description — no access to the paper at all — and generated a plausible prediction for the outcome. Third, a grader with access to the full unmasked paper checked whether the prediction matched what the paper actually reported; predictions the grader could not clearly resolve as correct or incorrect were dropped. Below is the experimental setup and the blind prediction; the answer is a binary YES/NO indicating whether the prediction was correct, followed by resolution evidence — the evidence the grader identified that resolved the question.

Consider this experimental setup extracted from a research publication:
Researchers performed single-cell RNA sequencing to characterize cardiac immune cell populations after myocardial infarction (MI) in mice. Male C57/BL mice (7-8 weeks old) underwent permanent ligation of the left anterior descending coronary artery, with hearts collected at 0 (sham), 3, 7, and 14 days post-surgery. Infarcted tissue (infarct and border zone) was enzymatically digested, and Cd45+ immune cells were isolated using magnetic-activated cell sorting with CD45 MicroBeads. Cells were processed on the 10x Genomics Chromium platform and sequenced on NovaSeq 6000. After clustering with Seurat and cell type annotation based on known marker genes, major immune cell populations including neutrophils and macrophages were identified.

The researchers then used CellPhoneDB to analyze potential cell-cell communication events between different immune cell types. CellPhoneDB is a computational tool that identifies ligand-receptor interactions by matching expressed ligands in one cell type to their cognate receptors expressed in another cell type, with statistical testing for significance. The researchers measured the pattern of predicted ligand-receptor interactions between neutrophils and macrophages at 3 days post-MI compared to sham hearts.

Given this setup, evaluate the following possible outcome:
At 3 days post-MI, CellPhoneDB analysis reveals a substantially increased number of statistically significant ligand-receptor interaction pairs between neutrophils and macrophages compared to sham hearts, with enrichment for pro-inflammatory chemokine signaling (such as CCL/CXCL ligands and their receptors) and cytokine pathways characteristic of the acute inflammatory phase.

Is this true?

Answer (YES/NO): NO